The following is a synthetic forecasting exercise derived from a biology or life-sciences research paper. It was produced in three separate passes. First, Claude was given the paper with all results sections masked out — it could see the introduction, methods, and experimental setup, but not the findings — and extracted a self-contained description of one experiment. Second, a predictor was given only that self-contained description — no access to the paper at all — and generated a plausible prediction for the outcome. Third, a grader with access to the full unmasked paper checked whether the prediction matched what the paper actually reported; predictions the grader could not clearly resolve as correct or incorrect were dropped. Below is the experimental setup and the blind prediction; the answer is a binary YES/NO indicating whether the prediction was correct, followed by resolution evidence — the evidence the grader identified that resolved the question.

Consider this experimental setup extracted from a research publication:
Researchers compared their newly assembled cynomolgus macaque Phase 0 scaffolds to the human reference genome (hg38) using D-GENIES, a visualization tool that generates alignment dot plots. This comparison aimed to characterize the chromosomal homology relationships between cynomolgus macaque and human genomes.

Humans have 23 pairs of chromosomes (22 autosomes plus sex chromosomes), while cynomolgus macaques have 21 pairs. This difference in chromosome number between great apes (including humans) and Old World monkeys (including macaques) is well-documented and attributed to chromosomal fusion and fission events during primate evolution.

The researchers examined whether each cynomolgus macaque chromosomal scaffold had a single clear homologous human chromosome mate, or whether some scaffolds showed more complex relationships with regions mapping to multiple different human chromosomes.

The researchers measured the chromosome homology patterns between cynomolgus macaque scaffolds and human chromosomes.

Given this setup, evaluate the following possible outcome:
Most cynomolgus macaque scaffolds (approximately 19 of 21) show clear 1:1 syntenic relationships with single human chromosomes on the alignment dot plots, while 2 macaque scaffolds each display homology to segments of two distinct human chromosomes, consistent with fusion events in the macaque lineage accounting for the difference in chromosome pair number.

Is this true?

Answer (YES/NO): NO